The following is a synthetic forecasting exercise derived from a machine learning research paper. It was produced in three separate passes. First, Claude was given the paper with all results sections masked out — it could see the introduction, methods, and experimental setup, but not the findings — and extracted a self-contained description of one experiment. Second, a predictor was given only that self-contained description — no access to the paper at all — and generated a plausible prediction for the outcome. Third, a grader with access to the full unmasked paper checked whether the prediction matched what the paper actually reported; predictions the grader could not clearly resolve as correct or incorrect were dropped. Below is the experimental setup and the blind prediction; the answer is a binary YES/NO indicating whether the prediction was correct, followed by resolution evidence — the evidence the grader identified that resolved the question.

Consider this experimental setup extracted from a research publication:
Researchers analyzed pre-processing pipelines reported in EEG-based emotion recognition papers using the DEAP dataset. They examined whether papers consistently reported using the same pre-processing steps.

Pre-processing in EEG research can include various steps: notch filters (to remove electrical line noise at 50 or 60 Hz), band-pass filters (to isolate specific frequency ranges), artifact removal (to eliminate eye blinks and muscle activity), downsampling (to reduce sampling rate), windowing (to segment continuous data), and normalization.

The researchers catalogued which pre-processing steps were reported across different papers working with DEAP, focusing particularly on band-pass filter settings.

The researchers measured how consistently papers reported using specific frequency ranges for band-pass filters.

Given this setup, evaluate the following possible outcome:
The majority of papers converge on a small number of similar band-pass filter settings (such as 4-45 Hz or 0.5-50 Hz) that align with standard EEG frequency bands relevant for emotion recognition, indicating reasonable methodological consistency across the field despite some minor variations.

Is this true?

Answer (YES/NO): NO